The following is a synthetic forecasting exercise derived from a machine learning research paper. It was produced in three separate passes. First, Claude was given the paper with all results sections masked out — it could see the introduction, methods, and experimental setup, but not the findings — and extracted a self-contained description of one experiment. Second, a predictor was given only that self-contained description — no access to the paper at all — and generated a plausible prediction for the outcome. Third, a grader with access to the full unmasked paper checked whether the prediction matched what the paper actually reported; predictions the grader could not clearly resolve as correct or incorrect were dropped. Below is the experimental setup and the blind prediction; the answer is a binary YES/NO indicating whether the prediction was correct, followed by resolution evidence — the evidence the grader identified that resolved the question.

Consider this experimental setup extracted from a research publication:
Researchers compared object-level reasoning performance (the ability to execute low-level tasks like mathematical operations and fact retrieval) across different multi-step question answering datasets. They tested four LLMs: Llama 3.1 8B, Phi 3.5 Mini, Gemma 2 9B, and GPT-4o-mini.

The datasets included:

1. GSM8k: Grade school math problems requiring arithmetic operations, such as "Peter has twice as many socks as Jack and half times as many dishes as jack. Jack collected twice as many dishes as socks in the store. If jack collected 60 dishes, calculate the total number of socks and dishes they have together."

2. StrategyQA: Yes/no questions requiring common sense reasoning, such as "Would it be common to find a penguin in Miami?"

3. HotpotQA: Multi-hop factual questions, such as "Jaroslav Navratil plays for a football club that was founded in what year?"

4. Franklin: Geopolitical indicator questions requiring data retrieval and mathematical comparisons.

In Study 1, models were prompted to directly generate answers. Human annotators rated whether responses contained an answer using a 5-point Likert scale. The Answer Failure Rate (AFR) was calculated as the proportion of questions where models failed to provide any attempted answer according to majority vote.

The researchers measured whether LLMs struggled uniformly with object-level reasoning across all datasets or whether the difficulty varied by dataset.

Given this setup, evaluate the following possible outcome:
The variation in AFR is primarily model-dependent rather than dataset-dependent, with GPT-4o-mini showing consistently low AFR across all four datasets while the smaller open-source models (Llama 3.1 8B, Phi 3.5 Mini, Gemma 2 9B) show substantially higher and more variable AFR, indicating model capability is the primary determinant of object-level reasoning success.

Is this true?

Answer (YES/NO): NO